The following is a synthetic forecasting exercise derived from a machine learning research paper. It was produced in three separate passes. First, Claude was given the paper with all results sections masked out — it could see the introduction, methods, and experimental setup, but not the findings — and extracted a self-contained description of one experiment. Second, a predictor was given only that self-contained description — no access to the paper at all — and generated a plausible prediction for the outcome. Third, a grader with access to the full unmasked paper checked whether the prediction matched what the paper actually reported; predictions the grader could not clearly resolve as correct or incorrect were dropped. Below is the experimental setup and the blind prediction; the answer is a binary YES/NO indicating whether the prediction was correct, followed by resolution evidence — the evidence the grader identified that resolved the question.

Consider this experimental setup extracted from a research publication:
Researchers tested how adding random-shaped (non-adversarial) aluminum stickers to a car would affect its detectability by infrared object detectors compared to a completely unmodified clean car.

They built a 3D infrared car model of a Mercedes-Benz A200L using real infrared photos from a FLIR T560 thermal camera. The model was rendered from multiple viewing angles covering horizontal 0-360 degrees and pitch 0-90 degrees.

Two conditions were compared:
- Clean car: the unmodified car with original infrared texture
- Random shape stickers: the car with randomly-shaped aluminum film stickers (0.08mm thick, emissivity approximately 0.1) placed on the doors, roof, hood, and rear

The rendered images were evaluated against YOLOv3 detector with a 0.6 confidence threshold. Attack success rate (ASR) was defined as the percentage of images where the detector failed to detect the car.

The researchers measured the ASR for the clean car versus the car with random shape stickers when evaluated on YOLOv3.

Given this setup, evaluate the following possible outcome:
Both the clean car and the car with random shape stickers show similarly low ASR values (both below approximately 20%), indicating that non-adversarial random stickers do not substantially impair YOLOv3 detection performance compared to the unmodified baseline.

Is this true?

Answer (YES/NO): NO